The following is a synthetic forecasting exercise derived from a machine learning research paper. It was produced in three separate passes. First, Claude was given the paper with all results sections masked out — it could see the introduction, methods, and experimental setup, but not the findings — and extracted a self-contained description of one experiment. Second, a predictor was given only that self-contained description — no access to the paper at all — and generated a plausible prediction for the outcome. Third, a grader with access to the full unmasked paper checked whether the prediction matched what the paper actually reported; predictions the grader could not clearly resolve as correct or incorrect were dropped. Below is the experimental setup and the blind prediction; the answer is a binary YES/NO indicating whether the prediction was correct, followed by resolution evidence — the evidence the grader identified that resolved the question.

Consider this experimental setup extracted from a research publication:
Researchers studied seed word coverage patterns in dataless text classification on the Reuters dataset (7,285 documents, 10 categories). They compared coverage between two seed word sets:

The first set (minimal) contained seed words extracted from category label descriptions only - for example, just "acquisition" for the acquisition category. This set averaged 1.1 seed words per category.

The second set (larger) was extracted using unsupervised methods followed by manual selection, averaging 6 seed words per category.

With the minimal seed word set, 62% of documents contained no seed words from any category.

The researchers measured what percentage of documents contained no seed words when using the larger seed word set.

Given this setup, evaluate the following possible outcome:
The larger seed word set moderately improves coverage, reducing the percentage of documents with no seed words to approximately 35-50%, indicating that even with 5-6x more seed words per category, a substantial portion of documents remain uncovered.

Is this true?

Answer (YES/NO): NO